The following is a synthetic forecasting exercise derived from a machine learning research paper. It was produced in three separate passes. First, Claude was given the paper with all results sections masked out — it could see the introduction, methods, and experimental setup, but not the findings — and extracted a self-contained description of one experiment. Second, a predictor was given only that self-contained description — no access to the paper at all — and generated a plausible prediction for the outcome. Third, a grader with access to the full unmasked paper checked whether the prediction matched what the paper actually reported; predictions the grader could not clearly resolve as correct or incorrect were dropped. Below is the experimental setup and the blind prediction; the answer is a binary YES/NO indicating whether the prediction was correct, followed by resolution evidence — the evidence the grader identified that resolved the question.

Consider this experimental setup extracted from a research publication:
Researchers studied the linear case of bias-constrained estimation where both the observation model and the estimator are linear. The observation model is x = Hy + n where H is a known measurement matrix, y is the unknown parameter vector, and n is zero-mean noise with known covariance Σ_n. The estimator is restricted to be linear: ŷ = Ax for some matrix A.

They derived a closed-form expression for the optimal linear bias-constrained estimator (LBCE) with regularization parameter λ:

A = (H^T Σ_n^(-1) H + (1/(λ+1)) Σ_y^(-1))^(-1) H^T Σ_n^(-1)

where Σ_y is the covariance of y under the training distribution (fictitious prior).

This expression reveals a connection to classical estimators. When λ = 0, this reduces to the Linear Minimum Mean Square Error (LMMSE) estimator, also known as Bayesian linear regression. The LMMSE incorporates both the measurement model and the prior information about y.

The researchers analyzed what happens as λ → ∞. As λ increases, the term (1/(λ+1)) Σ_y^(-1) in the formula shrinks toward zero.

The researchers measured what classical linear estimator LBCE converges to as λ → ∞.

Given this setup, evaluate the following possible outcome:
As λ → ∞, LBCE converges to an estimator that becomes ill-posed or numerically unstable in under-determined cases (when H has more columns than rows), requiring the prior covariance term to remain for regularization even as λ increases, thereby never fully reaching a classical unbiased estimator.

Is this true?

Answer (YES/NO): NO